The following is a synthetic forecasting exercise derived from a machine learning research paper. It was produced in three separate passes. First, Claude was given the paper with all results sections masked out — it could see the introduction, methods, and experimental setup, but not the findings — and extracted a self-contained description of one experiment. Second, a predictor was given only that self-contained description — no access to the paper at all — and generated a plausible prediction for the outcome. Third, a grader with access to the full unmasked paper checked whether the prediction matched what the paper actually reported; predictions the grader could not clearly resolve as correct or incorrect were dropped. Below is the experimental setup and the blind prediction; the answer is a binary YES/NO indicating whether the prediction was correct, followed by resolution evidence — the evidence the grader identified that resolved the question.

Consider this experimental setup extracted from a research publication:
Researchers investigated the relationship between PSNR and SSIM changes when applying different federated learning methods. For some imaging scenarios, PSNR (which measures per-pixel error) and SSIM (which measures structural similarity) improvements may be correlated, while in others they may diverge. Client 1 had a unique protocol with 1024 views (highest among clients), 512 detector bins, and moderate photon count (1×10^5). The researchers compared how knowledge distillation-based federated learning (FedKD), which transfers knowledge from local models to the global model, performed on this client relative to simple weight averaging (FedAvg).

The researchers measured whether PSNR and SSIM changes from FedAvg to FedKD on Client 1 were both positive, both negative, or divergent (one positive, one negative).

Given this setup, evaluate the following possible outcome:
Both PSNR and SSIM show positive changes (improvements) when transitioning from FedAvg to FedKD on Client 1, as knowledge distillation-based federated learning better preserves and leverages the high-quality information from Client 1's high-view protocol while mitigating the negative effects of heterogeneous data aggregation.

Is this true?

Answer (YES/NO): NO